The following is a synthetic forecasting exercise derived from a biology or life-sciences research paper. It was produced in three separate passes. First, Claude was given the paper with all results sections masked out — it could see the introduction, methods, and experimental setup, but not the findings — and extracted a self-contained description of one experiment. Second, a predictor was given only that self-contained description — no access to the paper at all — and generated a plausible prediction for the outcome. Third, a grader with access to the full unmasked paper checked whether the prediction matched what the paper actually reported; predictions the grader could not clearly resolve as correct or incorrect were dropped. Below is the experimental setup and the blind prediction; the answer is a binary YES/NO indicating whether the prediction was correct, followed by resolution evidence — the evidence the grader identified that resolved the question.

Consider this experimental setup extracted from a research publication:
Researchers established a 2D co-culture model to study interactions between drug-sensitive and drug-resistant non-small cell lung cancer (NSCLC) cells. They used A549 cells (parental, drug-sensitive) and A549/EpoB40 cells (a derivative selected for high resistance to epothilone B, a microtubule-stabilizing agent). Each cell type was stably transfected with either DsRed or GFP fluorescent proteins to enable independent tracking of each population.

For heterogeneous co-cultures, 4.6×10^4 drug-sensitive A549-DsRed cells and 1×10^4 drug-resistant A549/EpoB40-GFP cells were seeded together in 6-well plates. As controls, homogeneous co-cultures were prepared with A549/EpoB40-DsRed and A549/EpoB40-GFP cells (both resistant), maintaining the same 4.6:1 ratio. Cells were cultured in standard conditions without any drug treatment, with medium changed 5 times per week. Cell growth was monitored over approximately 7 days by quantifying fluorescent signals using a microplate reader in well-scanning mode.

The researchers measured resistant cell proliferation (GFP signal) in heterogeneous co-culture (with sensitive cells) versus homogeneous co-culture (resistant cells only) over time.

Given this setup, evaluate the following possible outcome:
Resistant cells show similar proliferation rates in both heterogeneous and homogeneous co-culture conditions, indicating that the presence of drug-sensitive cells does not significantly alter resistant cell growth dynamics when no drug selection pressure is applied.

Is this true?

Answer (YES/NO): NO